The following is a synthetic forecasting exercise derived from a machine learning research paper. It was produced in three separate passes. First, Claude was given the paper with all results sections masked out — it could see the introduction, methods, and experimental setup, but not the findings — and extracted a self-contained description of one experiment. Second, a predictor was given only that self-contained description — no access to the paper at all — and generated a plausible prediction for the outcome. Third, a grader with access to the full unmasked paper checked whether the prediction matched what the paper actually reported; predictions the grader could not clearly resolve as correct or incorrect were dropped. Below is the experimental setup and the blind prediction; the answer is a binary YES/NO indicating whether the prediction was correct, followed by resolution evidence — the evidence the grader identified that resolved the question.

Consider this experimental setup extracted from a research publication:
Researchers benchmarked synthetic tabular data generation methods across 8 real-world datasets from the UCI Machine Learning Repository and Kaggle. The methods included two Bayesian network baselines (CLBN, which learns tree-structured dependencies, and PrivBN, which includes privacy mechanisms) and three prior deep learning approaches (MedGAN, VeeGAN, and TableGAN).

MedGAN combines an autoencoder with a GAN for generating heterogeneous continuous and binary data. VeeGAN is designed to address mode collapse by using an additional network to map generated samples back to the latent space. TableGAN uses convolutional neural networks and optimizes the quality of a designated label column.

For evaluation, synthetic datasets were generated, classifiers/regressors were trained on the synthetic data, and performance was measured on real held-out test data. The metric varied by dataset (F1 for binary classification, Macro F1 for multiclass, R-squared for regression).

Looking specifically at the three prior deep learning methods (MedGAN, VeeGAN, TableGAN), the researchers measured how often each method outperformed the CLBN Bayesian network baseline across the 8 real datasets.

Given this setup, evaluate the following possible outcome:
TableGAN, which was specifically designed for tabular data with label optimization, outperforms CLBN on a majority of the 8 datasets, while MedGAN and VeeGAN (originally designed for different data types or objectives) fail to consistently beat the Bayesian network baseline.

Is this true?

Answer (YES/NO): NO